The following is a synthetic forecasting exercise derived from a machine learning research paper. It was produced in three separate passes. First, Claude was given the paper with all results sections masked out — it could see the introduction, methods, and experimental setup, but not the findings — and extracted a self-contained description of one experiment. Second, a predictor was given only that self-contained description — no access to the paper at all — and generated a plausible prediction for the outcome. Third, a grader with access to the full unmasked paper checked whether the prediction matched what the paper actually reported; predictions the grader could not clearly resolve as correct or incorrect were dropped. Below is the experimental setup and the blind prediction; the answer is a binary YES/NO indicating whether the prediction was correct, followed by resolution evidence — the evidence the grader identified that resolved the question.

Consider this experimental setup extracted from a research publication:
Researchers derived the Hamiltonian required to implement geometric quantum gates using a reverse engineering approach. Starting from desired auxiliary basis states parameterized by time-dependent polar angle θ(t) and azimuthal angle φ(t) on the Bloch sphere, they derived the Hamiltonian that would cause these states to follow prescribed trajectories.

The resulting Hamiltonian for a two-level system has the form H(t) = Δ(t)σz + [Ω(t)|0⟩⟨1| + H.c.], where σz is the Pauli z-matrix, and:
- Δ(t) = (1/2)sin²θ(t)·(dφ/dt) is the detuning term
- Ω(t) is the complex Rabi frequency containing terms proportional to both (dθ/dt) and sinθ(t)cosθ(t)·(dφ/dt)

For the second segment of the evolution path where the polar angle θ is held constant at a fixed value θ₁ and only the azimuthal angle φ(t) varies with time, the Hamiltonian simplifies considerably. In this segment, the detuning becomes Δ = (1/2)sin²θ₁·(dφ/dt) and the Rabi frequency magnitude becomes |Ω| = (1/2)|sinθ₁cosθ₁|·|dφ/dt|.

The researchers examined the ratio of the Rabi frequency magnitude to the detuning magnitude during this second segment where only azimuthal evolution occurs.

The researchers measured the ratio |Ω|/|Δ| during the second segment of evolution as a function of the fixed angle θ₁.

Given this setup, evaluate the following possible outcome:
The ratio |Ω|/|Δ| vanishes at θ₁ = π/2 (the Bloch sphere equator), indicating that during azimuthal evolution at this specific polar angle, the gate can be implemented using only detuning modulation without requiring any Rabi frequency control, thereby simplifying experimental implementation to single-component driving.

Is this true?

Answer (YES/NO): NO